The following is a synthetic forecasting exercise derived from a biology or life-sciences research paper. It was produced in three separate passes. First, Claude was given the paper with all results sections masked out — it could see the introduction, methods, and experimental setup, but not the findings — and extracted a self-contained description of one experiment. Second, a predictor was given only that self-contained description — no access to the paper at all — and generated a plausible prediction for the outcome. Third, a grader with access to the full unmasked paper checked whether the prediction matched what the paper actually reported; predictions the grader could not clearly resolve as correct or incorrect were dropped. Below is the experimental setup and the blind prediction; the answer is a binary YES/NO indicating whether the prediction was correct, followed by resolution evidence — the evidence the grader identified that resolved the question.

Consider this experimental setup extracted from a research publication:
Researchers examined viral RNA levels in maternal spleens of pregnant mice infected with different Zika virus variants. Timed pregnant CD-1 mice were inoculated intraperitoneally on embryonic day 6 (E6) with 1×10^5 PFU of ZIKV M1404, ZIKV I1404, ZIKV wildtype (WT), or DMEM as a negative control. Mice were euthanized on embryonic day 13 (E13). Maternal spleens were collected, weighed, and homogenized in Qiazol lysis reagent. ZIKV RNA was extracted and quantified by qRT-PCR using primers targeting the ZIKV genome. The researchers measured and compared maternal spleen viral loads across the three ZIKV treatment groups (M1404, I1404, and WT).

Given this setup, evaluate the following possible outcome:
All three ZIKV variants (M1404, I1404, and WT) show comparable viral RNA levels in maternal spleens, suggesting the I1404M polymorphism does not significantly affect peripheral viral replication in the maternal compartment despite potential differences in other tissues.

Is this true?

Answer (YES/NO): NO